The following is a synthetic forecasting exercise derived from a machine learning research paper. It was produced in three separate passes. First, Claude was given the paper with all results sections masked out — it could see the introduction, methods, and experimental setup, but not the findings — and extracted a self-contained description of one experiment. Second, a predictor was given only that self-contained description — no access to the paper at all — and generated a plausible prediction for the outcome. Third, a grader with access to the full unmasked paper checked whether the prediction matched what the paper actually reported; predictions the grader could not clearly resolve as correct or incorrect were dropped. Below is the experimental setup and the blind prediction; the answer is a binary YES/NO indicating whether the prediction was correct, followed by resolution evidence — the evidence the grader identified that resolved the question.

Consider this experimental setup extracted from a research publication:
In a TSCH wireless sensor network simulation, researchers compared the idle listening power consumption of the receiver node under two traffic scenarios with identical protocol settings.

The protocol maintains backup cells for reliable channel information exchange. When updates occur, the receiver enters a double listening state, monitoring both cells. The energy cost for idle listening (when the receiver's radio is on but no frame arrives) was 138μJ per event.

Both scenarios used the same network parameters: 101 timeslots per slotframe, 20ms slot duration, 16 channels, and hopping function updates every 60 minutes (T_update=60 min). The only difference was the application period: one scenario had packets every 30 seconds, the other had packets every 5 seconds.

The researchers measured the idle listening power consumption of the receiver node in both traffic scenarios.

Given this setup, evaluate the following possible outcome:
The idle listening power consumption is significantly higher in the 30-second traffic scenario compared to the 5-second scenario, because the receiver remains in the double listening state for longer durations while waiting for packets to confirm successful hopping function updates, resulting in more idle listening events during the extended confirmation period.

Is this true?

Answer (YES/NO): YES